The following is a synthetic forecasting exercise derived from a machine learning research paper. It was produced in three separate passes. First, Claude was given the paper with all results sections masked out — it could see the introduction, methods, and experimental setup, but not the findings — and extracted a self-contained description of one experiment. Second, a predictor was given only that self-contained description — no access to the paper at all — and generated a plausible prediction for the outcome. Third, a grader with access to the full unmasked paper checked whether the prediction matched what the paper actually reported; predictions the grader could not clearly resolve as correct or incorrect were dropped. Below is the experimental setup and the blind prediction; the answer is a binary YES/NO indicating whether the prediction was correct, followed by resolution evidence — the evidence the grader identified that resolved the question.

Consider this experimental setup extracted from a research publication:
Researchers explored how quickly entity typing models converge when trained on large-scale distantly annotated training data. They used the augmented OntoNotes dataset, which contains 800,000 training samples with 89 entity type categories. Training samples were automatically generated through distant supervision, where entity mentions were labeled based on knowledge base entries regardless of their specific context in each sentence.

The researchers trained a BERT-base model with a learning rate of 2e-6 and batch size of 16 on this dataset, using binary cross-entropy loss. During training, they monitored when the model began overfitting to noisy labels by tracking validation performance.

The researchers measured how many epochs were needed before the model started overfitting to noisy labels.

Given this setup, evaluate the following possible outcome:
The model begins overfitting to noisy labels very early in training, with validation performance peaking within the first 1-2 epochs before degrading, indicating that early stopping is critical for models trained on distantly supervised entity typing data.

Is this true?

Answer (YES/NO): YES